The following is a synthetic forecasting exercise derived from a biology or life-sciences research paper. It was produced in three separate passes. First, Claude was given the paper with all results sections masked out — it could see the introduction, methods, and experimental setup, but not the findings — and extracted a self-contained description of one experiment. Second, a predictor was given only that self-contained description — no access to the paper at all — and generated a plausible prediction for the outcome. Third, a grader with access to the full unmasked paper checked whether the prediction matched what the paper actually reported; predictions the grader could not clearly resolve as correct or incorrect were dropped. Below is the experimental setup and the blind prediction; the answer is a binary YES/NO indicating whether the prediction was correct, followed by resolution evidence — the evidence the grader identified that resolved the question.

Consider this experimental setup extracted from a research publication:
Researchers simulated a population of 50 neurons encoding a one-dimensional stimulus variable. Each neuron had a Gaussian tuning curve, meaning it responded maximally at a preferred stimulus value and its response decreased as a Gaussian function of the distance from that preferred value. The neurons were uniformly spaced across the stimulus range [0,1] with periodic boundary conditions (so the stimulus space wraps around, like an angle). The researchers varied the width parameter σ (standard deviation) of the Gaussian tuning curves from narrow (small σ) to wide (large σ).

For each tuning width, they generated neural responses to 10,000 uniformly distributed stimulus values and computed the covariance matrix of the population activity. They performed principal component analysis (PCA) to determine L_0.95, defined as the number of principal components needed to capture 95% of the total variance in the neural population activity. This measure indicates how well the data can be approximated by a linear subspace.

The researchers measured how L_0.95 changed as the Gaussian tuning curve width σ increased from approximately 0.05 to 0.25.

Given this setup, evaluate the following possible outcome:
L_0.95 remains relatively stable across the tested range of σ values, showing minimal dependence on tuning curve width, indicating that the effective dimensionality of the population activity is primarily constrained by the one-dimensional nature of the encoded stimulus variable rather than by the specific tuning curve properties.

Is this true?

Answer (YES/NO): NO